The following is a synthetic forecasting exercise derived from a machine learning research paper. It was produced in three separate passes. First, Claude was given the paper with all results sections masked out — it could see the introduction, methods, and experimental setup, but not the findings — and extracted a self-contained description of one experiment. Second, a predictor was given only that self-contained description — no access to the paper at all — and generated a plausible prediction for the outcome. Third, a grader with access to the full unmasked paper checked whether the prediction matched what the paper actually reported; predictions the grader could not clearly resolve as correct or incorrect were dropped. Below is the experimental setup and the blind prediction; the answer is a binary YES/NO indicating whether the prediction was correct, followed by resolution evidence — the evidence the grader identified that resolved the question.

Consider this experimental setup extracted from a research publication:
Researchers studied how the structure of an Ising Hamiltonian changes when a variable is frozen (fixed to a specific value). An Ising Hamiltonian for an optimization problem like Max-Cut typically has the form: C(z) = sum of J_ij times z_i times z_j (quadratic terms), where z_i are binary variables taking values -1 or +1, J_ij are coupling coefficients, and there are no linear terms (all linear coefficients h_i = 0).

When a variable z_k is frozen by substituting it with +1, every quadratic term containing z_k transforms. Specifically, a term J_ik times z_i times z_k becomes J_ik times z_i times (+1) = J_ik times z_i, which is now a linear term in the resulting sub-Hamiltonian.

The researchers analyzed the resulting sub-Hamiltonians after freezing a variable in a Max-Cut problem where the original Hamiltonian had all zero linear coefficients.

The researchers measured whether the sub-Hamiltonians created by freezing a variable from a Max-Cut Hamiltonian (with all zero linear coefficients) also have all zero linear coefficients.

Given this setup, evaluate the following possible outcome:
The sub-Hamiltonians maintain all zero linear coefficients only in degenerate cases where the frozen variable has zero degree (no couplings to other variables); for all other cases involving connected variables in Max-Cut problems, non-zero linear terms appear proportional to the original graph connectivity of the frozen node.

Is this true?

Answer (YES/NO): NO